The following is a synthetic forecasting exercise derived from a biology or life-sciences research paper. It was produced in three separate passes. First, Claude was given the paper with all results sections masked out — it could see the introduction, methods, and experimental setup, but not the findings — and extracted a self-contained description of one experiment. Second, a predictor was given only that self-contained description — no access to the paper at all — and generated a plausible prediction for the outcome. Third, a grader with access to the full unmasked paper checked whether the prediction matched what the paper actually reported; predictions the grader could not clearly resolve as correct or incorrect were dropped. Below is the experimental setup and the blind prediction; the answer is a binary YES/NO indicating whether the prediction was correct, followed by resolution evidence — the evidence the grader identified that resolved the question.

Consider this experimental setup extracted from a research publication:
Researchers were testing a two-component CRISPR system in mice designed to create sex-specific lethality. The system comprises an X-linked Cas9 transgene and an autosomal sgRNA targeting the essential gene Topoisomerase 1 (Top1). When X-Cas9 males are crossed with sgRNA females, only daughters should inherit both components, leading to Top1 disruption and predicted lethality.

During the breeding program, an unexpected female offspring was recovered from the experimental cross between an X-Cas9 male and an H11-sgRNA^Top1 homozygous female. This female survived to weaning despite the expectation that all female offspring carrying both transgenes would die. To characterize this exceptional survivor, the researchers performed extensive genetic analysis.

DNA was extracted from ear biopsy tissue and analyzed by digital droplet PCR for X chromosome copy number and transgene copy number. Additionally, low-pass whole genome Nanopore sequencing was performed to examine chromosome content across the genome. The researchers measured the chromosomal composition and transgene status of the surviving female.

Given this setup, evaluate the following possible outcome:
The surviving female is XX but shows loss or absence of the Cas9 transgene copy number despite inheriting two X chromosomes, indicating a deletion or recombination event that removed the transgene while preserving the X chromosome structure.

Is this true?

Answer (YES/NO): NO